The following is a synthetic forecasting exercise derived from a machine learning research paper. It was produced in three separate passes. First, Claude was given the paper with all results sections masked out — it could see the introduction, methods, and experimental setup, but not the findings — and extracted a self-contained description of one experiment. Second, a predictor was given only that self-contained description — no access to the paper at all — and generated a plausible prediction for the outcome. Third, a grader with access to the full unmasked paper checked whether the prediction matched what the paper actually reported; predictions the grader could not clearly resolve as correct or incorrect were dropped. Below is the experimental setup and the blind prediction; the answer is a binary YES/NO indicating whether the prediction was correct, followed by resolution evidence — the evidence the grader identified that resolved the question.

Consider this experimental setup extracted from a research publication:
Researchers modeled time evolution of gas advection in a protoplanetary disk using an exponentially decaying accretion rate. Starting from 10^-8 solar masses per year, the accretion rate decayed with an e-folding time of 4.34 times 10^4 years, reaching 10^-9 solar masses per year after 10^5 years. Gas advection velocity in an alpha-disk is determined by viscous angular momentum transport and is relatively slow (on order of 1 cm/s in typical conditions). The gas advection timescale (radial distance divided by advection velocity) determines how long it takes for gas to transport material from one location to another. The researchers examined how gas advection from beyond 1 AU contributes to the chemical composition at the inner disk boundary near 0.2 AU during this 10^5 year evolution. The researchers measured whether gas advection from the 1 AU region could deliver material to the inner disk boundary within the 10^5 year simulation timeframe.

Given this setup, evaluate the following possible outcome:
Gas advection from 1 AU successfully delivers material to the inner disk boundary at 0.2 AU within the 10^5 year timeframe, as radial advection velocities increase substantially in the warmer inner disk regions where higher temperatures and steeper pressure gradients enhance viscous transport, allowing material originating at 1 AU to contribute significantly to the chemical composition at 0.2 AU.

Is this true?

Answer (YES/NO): NO